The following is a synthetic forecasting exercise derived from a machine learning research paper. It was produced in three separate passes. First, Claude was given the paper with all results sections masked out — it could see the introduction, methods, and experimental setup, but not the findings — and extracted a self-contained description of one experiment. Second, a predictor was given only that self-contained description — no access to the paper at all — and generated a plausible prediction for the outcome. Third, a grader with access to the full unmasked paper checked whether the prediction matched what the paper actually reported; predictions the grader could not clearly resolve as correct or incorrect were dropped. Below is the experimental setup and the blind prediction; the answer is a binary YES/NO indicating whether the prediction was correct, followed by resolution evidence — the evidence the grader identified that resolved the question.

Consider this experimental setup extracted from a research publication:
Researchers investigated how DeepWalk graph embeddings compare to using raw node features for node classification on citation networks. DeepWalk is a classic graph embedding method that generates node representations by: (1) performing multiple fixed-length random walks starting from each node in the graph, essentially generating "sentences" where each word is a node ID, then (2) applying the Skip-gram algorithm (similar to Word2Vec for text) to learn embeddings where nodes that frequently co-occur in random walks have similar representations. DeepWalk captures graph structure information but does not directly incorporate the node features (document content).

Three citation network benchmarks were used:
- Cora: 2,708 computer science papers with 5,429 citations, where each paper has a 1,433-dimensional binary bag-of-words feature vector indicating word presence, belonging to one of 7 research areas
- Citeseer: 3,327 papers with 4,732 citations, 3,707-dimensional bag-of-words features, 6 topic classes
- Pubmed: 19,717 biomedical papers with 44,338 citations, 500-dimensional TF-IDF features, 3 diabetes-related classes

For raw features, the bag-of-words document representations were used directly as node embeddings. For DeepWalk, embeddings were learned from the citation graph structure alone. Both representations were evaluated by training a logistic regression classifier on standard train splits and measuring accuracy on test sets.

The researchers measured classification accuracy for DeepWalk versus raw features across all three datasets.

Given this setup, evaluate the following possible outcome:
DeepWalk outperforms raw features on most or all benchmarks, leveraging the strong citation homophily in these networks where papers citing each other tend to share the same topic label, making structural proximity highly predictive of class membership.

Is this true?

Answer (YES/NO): NO